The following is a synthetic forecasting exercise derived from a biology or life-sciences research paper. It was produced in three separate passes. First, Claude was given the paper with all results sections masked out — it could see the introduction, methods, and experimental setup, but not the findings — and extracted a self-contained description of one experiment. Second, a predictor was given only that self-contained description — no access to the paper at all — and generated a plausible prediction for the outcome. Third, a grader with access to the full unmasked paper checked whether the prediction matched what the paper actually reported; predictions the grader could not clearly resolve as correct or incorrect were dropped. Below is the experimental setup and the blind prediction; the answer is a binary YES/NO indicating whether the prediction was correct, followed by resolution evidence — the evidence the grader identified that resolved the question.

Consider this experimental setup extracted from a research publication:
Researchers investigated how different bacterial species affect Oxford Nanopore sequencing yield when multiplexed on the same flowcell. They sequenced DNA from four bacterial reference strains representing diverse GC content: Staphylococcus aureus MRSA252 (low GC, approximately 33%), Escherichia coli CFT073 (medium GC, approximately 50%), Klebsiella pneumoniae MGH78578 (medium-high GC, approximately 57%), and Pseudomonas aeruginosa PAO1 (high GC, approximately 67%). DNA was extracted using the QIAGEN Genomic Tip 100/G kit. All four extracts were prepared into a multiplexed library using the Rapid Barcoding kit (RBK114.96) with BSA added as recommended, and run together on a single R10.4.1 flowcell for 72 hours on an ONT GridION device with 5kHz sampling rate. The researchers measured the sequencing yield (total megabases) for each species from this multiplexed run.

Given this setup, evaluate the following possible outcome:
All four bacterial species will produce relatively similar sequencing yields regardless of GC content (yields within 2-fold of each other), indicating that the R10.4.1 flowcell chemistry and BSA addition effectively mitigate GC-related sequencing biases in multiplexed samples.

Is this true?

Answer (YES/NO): NO